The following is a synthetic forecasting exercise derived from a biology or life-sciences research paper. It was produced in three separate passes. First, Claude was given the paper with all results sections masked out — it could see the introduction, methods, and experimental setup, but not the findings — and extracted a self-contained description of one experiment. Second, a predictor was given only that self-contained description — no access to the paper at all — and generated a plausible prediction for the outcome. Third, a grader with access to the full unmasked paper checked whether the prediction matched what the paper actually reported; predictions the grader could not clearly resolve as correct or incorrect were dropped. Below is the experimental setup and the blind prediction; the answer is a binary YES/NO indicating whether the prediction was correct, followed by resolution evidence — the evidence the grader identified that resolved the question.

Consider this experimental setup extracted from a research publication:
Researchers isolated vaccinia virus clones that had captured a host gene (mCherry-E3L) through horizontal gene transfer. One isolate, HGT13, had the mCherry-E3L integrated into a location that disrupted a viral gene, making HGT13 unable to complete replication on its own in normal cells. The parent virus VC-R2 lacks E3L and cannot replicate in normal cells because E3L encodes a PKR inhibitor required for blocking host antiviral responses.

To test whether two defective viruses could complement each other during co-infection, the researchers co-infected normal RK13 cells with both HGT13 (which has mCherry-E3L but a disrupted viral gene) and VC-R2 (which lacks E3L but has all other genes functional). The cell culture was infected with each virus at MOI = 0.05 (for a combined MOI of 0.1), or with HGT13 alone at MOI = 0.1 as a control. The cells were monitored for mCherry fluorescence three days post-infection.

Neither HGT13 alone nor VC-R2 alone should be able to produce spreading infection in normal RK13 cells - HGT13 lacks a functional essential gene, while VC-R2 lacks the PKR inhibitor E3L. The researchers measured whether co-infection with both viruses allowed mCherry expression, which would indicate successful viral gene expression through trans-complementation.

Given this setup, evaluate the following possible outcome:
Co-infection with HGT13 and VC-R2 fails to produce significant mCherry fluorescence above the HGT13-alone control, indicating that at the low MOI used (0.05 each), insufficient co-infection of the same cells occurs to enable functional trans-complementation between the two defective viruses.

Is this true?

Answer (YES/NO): NO